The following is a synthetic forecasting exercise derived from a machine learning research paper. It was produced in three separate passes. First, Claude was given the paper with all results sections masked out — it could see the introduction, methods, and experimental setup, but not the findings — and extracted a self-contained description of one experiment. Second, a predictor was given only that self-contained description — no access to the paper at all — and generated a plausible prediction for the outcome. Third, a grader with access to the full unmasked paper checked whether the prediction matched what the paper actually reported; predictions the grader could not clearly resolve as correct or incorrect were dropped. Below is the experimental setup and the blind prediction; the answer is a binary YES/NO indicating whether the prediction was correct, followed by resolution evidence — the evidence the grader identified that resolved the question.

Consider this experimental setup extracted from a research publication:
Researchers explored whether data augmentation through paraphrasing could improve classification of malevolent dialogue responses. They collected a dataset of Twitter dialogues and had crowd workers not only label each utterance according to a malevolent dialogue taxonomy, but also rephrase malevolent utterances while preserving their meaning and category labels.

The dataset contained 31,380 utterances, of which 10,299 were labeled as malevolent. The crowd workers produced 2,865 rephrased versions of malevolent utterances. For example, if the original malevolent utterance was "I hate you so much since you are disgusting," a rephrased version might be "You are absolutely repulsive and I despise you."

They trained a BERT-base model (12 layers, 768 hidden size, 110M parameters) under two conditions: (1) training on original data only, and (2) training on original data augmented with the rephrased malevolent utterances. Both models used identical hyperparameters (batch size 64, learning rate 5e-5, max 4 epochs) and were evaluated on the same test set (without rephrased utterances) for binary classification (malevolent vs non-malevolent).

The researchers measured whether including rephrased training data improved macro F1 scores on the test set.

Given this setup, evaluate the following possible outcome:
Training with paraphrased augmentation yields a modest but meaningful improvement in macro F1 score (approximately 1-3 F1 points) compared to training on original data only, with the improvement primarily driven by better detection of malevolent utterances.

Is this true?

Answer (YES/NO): YES